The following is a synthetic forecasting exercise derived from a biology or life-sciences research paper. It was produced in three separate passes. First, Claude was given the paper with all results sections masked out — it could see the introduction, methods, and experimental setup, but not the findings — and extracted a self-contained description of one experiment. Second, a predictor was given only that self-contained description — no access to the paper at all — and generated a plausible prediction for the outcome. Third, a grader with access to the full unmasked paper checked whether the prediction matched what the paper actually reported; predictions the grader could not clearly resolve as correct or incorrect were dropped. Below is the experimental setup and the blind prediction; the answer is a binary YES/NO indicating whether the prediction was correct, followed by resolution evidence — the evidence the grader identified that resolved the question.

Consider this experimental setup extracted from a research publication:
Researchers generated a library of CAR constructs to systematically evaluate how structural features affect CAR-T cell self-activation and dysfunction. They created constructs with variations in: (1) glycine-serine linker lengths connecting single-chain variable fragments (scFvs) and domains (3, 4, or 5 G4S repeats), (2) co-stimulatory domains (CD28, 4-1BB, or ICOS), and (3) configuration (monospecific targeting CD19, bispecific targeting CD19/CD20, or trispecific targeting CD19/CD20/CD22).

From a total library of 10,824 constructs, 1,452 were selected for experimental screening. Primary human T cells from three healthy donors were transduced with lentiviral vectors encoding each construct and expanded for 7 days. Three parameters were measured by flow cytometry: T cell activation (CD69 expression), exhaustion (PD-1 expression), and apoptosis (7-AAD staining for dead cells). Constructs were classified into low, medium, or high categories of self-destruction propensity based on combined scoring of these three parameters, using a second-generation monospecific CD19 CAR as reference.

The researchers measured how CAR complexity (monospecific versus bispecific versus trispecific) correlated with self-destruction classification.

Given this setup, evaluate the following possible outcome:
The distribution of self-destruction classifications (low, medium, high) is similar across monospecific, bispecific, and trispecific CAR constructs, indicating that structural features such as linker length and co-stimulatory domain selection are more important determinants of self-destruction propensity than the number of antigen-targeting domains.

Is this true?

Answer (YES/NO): NO